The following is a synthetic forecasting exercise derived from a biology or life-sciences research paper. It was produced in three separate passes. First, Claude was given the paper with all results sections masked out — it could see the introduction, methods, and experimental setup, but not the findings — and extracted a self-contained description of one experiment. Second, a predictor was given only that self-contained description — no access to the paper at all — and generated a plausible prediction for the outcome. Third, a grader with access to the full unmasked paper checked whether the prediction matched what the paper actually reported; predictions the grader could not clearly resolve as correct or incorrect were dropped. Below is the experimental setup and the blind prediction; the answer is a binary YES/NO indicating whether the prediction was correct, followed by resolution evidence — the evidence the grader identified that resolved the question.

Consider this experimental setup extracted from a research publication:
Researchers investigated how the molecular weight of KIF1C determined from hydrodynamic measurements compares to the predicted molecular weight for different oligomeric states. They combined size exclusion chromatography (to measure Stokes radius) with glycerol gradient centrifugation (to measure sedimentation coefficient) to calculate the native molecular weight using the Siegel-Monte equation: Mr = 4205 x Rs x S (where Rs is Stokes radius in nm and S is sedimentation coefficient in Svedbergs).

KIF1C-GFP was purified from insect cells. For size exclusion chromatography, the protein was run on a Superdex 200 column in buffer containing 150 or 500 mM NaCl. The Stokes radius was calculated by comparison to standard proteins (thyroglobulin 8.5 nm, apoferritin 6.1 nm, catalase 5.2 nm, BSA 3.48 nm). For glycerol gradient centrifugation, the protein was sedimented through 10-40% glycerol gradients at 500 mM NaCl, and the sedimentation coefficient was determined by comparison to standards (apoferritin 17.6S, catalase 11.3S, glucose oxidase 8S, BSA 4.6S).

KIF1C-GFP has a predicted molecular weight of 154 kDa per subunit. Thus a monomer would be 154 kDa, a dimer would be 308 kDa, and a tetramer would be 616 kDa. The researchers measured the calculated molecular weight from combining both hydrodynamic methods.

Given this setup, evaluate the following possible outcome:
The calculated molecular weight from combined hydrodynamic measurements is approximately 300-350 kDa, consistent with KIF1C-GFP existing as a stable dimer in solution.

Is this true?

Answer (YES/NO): NO